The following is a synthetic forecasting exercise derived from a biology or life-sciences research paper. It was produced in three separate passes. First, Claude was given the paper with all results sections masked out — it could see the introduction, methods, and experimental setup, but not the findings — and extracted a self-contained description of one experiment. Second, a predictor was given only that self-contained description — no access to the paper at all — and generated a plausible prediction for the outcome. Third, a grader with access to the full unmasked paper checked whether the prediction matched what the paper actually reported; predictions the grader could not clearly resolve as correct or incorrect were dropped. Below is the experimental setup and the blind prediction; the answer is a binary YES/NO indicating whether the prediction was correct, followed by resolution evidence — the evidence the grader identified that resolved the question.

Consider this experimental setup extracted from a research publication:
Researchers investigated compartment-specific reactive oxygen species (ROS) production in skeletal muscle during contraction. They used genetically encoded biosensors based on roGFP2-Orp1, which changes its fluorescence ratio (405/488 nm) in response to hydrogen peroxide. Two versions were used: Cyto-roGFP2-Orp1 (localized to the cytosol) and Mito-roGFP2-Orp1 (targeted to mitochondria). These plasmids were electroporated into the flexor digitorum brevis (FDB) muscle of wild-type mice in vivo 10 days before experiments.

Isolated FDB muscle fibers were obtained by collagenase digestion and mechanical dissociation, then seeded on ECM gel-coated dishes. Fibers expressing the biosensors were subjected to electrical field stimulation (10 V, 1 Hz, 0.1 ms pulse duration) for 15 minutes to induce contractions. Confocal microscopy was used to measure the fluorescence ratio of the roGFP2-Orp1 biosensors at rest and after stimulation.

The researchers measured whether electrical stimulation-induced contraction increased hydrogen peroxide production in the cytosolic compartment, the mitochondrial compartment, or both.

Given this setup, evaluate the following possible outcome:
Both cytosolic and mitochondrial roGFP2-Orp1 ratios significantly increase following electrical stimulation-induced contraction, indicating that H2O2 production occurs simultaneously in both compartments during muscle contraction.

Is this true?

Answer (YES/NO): NO